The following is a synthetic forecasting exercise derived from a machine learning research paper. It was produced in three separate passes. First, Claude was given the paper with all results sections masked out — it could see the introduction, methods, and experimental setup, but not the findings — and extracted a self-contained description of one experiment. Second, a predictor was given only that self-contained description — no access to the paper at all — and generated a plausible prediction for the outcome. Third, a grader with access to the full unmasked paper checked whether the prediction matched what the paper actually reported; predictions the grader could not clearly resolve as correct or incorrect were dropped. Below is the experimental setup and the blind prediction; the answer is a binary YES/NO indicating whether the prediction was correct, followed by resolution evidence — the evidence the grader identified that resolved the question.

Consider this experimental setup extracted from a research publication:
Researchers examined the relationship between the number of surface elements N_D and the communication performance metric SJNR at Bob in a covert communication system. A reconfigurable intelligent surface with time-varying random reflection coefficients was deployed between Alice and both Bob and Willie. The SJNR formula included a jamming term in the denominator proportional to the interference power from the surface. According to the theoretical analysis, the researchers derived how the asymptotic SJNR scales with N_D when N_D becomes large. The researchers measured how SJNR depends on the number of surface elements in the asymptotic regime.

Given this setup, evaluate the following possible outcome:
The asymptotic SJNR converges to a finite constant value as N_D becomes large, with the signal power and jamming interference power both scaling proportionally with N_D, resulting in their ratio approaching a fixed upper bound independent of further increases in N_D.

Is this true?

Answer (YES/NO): NO